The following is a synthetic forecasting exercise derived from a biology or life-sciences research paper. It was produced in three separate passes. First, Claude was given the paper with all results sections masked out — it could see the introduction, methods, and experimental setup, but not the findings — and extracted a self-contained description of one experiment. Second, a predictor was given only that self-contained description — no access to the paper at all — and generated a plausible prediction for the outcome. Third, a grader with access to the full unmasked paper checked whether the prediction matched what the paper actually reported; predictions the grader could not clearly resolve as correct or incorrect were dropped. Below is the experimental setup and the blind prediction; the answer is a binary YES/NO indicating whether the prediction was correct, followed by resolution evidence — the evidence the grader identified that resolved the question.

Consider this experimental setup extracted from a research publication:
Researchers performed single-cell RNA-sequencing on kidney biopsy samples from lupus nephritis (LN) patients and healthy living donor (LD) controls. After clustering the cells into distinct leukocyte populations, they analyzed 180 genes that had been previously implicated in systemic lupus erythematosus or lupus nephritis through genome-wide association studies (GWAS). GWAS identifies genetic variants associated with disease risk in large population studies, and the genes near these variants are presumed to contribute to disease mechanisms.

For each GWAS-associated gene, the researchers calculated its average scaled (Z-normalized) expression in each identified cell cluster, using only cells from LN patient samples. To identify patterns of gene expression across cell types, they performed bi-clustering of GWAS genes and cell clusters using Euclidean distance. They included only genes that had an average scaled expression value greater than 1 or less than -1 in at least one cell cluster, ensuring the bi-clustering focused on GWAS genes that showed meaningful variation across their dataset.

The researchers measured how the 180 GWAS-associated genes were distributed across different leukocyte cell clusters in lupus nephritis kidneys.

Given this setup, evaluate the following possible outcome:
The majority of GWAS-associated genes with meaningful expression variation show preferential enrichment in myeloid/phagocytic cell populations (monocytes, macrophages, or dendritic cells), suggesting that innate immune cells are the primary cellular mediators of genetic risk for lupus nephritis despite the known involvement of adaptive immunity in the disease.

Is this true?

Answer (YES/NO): NO